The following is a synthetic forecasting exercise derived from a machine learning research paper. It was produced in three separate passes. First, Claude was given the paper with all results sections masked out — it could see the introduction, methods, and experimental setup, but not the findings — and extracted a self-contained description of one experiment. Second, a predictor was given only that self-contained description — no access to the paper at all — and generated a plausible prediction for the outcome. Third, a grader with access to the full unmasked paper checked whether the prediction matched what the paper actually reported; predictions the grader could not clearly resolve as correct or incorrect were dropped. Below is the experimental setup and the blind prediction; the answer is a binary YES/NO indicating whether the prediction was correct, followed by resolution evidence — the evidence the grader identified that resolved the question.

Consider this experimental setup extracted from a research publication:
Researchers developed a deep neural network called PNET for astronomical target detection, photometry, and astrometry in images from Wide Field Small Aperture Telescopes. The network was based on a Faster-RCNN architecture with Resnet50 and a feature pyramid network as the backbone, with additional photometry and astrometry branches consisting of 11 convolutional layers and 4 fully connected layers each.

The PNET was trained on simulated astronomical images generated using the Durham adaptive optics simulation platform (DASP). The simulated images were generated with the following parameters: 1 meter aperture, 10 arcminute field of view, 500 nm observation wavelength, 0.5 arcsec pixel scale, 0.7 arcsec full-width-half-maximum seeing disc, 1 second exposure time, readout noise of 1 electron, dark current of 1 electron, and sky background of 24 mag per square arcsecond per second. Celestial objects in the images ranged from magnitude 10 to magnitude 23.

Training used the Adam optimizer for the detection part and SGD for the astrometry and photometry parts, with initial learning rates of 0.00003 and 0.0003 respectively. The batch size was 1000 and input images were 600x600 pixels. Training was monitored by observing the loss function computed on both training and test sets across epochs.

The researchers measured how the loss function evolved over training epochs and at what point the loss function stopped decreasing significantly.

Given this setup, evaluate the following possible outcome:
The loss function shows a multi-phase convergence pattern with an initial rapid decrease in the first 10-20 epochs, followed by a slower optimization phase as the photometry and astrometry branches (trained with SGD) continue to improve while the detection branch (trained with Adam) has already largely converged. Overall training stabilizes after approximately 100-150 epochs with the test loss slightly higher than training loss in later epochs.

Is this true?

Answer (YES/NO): NO